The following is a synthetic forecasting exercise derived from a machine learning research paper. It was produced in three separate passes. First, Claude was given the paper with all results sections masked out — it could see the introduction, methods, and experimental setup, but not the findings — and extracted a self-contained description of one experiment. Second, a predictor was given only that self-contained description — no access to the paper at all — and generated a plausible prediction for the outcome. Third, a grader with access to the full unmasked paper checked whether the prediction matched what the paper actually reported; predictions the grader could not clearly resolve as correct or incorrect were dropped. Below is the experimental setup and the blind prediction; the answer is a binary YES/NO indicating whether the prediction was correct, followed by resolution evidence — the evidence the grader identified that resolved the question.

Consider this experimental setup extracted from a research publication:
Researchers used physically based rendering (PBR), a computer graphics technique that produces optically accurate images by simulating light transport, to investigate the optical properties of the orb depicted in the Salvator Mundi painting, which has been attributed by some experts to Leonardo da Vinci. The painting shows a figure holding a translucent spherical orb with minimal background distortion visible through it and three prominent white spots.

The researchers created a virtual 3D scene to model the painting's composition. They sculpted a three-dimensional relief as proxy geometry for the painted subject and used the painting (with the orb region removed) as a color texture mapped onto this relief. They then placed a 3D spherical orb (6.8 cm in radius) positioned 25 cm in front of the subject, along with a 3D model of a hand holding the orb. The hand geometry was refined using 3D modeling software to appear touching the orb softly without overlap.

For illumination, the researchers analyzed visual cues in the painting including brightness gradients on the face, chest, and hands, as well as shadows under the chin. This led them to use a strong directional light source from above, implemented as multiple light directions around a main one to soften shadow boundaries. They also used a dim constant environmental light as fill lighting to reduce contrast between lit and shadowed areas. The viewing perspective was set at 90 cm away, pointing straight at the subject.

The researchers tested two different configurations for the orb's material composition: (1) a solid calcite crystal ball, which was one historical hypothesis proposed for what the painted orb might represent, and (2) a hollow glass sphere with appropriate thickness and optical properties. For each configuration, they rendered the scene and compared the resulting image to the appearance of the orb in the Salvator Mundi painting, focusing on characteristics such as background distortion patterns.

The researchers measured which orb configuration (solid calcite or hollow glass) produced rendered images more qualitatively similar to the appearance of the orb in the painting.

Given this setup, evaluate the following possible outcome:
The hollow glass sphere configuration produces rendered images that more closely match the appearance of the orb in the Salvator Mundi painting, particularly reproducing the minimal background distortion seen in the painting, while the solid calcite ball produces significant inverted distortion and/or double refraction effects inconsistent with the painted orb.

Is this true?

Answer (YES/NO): YES